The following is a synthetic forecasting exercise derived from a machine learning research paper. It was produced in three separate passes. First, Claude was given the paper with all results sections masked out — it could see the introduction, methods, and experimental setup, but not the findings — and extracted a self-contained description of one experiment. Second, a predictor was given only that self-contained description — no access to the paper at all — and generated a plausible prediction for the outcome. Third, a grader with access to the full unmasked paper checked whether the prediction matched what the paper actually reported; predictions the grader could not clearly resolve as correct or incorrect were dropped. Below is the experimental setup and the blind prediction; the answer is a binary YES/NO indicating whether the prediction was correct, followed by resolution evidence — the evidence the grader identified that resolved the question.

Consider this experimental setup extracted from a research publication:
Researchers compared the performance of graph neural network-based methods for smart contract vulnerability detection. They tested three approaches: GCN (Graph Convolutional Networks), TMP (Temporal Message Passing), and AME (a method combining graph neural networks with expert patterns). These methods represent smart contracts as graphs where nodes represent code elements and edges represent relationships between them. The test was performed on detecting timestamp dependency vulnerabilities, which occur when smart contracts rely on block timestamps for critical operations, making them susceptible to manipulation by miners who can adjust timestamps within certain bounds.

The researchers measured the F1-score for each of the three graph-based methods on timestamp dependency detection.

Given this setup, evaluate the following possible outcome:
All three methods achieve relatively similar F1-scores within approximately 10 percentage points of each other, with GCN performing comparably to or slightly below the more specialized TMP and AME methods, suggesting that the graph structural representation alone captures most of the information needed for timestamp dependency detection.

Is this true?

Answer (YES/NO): YES